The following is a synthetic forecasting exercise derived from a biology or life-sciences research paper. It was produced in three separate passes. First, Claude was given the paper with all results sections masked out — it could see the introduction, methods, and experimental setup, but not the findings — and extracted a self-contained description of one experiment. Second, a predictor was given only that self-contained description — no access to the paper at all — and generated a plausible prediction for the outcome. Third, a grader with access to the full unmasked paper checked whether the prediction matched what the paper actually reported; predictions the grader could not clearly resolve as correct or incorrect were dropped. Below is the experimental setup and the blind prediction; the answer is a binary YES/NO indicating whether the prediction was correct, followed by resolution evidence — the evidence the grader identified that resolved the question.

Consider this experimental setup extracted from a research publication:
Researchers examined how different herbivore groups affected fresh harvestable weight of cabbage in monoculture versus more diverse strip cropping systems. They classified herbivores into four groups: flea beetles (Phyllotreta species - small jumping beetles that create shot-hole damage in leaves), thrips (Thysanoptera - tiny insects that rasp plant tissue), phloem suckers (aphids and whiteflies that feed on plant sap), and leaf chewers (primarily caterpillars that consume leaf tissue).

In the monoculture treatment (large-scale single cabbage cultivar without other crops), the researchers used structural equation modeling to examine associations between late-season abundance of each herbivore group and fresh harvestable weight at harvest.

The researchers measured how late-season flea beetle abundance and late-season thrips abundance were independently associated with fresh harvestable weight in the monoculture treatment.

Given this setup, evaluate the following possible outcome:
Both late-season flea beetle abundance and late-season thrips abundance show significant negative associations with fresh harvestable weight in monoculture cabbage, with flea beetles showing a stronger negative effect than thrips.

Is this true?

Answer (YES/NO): NO